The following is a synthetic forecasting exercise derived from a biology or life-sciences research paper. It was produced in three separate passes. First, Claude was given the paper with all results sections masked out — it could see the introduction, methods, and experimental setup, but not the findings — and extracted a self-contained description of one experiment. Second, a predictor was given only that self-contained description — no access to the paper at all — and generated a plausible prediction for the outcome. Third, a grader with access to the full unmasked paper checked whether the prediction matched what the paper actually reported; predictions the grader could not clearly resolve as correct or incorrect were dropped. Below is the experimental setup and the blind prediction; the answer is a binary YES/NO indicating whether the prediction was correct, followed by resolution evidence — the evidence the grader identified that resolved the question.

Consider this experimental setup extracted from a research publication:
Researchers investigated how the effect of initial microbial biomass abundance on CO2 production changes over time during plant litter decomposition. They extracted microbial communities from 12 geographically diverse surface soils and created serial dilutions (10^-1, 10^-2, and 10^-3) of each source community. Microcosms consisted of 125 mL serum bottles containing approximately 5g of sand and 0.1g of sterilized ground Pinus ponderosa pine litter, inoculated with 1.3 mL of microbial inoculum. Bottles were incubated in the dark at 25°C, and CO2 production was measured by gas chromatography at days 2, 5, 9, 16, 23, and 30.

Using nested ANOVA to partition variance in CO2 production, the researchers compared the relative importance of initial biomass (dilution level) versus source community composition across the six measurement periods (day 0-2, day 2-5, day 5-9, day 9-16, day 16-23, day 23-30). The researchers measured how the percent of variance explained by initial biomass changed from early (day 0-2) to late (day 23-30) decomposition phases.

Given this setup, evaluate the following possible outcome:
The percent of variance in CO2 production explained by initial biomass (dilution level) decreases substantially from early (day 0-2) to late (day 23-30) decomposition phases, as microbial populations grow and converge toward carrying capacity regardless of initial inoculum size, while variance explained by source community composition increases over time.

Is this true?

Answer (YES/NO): YES